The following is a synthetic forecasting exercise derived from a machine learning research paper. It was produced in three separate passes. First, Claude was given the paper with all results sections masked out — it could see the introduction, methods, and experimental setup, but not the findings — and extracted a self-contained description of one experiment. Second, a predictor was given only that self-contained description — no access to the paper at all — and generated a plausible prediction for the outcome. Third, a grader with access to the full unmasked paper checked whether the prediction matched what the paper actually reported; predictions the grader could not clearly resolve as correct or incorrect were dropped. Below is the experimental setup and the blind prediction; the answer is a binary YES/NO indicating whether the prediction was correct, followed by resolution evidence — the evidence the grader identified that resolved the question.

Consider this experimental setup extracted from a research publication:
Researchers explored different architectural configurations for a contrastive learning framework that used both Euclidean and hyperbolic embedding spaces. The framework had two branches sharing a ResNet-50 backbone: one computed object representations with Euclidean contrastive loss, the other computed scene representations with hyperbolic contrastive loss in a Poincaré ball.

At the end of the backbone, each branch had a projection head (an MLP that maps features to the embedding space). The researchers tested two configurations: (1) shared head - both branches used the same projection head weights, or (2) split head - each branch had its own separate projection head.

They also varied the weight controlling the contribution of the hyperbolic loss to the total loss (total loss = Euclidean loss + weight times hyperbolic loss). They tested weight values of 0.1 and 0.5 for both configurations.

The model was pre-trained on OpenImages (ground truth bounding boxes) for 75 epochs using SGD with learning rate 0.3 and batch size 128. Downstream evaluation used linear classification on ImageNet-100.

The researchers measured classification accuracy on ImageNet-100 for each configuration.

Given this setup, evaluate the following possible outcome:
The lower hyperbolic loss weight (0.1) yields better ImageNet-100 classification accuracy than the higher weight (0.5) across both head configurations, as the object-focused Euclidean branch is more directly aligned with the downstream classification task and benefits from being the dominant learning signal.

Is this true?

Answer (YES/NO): YES